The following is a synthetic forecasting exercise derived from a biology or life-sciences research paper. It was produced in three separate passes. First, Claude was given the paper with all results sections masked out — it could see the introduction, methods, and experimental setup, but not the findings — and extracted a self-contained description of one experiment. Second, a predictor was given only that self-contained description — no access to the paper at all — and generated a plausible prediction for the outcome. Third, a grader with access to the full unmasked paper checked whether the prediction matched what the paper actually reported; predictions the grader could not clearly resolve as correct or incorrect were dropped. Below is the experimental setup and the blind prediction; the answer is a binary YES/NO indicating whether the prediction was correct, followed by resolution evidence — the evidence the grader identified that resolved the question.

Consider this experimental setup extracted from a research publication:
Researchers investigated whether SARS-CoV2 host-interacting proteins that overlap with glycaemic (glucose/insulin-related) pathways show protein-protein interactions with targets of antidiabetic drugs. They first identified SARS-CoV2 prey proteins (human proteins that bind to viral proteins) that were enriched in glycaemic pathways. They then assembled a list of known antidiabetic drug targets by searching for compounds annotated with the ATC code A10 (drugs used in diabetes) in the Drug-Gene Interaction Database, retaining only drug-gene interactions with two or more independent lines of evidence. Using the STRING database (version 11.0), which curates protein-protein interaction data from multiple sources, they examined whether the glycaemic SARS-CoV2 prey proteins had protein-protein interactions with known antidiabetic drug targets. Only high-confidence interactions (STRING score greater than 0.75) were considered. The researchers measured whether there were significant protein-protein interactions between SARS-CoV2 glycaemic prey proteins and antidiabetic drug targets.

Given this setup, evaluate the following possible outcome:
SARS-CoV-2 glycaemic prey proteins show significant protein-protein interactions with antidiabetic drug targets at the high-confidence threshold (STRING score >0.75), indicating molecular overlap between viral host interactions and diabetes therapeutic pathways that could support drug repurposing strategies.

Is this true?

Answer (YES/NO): YES